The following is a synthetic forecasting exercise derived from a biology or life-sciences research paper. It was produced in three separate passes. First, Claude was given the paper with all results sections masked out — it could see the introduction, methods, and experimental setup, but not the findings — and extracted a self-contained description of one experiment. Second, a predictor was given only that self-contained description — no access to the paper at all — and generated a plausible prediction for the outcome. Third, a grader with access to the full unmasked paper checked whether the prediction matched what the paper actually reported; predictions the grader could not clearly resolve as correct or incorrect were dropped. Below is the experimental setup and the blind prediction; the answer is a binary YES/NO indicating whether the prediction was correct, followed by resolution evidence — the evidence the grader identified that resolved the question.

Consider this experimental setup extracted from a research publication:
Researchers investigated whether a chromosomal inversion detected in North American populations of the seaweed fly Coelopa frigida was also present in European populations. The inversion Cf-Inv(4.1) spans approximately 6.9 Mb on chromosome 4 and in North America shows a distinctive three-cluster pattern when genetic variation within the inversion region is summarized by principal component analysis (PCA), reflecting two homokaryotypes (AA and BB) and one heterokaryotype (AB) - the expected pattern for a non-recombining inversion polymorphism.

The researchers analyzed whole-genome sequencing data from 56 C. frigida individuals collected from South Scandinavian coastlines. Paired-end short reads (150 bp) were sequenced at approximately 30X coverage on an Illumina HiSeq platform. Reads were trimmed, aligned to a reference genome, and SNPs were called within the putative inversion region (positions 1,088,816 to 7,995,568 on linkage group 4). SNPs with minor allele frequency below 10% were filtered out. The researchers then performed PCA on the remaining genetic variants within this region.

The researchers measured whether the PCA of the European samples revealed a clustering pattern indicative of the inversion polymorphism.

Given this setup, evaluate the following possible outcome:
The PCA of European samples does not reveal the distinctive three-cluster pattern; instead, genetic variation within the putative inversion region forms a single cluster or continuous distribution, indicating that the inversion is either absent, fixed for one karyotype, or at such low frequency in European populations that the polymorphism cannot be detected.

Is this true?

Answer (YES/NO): NO